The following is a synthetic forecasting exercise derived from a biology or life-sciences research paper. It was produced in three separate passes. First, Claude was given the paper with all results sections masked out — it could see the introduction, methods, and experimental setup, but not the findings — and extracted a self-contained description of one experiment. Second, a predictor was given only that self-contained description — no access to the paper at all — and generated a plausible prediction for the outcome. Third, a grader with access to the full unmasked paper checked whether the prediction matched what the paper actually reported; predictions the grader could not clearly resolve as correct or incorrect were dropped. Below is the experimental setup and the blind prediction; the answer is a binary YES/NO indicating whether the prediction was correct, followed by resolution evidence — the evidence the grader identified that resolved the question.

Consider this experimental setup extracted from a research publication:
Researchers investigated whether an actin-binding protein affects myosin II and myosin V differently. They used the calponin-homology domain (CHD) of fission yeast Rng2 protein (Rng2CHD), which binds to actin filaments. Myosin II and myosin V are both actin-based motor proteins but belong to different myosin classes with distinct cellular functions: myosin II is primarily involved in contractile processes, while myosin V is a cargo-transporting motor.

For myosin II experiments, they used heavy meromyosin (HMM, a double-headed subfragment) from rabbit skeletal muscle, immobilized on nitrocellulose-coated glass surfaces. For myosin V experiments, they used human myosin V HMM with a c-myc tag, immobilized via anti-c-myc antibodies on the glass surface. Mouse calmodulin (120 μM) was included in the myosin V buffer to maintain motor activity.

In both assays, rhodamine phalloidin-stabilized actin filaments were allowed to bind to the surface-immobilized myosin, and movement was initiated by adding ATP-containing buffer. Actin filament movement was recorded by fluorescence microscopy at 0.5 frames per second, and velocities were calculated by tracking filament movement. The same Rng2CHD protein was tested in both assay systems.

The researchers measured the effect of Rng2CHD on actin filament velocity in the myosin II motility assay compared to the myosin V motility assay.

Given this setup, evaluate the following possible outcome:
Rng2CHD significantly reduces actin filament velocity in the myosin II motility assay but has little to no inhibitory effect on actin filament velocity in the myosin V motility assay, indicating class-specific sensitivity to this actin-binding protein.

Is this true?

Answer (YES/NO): YES